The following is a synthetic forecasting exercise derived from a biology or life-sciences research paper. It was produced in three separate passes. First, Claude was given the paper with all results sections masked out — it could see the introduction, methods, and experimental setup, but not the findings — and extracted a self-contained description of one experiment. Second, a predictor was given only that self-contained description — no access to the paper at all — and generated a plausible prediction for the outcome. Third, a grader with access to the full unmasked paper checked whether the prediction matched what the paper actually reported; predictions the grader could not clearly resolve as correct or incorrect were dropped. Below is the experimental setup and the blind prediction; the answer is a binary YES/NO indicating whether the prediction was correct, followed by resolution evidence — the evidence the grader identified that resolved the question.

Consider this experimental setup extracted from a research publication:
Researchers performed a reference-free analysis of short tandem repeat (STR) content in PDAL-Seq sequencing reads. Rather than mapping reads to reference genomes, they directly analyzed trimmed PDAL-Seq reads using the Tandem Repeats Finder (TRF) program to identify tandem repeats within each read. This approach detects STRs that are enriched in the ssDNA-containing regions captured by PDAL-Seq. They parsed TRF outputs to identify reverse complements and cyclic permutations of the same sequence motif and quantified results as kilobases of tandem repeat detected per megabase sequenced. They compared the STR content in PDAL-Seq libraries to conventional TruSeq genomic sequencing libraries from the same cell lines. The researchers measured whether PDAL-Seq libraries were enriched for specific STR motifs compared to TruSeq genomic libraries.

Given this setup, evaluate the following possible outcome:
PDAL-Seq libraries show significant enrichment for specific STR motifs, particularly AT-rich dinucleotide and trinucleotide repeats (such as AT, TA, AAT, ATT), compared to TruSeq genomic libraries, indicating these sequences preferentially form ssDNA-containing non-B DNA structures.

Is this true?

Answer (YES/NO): NO